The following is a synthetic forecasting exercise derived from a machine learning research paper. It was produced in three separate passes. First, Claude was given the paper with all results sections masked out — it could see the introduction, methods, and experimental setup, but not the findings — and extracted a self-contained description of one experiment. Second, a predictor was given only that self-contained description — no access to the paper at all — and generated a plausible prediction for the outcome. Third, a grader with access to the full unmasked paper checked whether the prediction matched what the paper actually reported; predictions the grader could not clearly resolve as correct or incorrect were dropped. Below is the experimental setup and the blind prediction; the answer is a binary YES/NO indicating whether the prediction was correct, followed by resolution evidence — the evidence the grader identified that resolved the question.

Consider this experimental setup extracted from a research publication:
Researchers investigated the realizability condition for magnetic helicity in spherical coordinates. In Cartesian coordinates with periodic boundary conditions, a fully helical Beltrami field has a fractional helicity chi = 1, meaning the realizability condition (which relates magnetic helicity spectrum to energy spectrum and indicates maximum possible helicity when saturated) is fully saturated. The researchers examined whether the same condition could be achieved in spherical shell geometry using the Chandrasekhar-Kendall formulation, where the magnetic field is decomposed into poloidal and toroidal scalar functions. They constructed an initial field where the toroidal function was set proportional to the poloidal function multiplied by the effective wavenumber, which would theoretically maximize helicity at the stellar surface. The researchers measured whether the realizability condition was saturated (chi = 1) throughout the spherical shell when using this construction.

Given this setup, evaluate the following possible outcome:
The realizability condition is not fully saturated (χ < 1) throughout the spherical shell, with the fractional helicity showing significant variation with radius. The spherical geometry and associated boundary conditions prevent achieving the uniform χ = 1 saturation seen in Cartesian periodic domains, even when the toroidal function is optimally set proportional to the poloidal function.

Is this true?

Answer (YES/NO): YES